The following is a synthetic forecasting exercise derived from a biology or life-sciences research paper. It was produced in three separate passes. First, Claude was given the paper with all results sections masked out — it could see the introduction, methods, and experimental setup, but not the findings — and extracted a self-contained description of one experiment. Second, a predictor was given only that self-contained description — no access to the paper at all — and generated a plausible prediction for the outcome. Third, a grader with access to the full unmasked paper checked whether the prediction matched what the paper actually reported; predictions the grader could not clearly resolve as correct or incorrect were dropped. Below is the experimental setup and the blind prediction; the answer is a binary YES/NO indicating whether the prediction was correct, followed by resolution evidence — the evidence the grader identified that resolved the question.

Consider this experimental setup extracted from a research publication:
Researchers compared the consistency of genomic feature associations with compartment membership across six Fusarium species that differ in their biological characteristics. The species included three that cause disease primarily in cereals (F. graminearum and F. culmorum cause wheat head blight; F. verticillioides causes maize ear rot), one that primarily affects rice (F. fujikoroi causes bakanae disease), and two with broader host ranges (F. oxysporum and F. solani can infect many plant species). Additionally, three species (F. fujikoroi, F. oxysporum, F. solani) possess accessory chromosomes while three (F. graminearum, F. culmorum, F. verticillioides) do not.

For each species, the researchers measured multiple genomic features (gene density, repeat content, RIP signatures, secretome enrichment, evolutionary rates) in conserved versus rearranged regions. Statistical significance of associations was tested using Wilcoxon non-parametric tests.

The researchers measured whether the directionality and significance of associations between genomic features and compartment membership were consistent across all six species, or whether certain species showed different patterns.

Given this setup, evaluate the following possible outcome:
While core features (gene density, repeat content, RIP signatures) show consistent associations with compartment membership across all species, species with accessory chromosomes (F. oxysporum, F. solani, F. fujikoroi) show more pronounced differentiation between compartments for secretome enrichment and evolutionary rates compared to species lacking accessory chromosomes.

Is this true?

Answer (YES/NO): NO